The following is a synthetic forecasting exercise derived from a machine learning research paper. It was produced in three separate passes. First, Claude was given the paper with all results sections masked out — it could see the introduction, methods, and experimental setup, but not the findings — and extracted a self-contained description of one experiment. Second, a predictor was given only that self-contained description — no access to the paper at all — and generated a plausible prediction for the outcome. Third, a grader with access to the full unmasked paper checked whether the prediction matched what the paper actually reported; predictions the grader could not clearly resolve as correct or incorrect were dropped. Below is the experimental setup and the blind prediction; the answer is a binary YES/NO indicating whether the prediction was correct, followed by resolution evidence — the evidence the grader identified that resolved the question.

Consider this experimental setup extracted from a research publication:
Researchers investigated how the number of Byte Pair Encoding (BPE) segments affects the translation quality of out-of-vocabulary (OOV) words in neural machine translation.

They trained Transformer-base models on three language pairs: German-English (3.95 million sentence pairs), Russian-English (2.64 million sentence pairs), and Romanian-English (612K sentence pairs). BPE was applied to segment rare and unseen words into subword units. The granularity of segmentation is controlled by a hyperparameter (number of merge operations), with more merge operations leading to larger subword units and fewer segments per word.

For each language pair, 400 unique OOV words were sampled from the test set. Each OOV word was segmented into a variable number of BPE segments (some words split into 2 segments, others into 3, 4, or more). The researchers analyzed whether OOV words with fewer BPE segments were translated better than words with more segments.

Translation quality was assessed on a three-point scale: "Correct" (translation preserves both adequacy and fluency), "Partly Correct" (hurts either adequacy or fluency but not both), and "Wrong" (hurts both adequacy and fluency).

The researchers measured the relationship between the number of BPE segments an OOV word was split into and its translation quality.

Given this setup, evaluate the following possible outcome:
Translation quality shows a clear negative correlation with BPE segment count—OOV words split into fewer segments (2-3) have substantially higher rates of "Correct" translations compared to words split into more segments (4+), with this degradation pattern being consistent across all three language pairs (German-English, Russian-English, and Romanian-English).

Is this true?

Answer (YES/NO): NO